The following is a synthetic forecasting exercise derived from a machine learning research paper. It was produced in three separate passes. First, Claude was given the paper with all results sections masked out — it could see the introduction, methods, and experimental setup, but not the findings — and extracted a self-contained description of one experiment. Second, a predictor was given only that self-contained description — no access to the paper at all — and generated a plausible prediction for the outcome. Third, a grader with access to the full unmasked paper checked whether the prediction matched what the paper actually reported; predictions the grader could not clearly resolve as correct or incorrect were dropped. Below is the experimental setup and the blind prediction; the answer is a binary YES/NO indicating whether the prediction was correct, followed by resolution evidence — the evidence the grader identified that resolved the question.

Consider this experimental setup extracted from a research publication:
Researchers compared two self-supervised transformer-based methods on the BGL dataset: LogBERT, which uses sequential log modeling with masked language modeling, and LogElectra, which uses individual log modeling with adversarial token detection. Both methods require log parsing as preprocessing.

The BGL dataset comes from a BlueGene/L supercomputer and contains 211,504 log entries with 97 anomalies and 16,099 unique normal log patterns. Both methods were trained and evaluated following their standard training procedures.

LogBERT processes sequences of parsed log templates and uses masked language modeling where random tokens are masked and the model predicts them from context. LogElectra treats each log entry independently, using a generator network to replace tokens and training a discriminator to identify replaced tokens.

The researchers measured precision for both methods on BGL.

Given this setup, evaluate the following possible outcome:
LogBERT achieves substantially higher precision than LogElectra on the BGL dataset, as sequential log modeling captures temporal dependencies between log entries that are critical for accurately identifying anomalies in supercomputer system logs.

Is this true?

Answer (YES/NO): NO